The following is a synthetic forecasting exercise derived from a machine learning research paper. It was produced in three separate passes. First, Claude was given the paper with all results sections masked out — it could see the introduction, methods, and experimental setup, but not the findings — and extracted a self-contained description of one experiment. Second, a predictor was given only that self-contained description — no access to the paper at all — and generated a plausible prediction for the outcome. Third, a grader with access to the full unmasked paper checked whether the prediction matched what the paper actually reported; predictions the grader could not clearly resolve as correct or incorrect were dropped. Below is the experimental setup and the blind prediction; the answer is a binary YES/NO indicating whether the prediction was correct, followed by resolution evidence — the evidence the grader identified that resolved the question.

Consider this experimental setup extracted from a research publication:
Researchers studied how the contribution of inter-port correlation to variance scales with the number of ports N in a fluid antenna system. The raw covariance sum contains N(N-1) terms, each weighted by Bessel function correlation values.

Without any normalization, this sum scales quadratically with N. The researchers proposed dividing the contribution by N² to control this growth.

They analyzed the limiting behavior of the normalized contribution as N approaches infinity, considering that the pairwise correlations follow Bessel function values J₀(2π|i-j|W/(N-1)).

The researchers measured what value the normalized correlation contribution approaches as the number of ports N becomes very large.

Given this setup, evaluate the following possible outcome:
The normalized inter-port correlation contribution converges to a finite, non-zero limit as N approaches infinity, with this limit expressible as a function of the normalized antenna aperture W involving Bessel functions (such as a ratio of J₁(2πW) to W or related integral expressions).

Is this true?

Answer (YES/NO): NO